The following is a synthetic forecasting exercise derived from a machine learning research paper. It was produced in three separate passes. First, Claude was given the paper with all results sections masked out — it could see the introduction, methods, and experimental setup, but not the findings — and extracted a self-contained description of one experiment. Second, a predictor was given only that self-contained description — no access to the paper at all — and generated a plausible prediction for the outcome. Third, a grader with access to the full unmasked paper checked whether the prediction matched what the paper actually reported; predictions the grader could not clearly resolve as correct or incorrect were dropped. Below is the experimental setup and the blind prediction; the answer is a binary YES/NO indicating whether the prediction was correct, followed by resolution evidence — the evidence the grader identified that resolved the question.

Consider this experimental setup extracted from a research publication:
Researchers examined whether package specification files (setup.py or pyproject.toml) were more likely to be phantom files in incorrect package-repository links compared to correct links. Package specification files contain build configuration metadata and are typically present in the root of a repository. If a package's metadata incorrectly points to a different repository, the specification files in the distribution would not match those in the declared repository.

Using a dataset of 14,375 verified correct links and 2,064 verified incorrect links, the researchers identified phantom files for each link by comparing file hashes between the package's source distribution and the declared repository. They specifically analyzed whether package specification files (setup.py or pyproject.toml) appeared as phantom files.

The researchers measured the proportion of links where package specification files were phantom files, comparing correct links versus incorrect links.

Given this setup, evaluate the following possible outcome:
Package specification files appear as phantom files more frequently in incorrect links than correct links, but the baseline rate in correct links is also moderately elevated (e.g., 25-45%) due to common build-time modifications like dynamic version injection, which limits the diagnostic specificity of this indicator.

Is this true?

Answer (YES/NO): NO